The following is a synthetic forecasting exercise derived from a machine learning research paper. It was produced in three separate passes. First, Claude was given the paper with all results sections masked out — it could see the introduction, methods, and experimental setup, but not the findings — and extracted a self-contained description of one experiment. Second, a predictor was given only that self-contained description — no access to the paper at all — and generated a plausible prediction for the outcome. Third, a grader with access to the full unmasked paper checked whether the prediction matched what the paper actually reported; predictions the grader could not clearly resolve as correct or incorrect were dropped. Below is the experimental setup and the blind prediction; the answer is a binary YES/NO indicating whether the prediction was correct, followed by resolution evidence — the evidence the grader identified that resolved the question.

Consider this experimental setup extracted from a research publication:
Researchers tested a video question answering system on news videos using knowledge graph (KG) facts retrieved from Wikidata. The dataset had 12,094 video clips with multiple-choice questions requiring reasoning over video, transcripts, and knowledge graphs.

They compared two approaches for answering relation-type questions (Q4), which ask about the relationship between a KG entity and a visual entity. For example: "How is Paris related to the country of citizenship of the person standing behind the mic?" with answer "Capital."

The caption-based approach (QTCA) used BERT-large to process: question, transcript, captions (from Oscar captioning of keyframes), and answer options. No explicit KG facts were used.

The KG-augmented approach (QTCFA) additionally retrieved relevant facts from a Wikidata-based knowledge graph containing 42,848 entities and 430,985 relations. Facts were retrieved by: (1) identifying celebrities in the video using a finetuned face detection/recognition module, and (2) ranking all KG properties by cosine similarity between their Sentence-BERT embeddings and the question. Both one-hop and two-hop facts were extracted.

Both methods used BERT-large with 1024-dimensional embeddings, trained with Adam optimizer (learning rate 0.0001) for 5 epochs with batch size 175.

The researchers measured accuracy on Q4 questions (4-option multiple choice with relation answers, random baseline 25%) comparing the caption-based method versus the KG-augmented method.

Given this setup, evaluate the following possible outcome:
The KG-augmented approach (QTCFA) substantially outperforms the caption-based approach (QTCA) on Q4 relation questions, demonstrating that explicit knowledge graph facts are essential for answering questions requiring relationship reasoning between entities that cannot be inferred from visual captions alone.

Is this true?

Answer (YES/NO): YES